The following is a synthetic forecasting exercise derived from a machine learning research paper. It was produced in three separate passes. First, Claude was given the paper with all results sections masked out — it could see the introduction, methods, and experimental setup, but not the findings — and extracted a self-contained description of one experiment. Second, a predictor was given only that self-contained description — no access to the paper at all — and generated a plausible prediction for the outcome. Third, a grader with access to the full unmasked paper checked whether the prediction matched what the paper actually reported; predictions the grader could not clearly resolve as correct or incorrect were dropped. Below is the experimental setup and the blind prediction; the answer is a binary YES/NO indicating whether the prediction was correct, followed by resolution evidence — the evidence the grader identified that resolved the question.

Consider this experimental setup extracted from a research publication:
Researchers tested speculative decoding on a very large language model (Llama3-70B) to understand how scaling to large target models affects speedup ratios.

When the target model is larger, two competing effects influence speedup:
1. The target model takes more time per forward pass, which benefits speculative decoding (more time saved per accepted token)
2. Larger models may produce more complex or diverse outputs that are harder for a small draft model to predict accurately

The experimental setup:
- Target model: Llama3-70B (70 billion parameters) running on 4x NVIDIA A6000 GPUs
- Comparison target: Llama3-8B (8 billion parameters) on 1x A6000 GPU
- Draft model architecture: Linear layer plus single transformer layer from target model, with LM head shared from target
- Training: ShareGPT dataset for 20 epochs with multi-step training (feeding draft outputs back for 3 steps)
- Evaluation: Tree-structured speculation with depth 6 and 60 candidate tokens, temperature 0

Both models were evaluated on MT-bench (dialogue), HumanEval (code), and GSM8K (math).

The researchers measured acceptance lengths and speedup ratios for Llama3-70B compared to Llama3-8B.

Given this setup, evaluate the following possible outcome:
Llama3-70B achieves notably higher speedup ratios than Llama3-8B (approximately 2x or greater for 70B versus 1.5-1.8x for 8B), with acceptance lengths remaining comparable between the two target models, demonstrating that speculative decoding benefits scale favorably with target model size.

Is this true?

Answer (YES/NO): NO